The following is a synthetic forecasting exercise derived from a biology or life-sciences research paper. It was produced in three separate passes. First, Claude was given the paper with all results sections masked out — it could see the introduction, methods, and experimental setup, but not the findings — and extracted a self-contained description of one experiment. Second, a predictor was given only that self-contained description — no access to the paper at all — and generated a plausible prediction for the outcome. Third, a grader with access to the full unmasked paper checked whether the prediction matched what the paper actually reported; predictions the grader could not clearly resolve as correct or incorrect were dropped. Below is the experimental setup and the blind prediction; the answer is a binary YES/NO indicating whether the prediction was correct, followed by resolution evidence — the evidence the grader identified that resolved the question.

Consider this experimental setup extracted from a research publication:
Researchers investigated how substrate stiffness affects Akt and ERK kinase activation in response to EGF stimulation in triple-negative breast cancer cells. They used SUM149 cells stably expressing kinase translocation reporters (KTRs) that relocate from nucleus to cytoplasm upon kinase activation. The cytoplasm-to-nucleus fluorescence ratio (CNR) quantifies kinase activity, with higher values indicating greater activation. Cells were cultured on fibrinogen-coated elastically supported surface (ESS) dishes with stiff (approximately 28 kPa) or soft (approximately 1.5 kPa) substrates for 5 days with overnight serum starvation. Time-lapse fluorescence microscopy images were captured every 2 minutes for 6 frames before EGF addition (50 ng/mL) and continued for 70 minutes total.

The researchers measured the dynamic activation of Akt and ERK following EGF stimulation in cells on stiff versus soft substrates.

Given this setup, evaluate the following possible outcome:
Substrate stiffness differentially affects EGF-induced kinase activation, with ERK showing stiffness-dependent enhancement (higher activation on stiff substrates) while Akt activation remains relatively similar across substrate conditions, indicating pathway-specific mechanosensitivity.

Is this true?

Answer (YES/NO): NO